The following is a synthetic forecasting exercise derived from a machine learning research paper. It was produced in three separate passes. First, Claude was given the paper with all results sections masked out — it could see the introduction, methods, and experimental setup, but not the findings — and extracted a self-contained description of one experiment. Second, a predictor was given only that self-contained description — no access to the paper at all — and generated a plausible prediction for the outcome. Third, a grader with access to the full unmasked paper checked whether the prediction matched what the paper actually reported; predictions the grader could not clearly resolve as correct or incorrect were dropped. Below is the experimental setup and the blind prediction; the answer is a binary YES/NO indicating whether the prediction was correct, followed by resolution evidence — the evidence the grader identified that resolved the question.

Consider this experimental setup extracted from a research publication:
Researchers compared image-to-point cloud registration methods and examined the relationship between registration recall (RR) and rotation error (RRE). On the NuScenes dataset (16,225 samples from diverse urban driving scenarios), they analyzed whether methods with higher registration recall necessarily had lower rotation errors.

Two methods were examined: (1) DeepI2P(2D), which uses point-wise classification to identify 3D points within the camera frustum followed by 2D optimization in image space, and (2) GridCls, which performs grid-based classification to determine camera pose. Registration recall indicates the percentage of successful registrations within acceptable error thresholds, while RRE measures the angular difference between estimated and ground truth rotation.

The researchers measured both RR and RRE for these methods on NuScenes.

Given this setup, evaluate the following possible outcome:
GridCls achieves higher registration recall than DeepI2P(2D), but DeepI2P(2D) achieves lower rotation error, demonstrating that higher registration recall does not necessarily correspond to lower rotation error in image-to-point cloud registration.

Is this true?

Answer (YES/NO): NO